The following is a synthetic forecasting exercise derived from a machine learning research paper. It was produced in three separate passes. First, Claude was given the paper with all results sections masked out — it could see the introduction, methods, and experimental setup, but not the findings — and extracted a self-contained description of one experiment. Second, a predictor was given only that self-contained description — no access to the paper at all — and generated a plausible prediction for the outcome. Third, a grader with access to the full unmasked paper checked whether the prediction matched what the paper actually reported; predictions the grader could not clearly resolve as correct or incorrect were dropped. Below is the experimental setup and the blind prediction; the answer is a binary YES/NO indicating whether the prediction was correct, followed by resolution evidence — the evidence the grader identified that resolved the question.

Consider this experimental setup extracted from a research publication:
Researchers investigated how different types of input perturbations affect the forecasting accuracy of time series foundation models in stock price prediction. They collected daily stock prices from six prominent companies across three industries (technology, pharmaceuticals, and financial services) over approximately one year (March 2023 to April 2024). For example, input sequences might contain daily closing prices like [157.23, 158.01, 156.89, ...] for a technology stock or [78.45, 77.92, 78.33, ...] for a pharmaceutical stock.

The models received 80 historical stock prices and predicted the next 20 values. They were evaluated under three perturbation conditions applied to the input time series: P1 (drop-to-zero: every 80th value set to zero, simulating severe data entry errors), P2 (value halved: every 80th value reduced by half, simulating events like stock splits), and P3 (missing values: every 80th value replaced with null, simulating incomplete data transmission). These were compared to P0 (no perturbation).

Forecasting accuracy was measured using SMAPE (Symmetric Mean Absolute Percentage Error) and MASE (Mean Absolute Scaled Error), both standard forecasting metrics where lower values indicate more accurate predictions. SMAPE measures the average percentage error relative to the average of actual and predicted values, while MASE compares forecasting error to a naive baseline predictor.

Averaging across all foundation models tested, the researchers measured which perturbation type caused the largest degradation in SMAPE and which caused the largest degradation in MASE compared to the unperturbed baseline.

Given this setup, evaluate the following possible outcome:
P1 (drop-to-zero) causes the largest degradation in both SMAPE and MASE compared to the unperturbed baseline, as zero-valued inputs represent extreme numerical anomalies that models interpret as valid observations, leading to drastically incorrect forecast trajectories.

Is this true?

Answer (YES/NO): NO